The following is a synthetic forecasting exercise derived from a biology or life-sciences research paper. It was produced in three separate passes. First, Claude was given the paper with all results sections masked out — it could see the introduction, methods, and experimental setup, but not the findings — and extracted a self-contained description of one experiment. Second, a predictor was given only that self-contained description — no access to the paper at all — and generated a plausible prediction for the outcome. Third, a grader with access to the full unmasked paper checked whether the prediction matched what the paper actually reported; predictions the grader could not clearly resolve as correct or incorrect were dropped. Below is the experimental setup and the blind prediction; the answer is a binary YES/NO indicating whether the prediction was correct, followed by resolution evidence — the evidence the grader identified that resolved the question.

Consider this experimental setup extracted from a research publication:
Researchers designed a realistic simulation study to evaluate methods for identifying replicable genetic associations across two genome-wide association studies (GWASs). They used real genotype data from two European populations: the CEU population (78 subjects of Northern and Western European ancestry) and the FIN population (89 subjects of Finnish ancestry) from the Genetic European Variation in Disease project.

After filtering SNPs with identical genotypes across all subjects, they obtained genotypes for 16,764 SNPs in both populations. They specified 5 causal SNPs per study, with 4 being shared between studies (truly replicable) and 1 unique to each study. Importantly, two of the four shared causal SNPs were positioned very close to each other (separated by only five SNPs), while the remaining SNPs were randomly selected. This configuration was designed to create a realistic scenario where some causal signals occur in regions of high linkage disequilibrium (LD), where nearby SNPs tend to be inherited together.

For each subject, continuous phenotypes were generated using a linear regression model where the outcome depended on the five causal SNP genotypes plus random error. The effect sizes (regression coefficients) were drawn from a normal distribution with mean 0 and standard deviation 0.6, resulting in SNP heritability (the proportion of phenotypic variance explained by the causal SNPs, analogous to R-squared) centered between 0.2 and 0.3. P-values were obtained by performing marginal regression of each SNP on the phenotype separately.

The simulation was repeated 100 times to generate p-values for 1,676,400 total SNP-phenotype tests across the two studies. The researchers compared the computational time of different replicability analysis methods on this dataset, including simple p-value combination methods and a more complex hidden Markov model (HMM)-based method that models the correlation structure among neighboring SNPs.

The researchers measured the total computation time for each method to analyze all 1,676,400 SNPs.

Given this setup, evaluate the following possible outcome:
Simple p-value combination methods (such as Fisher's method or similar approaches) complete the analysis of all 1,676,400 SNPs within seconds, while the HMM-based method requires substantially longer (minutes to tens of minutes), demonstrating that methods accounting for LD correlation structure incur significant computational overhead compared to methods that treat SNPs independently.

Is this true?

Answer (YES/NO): NO